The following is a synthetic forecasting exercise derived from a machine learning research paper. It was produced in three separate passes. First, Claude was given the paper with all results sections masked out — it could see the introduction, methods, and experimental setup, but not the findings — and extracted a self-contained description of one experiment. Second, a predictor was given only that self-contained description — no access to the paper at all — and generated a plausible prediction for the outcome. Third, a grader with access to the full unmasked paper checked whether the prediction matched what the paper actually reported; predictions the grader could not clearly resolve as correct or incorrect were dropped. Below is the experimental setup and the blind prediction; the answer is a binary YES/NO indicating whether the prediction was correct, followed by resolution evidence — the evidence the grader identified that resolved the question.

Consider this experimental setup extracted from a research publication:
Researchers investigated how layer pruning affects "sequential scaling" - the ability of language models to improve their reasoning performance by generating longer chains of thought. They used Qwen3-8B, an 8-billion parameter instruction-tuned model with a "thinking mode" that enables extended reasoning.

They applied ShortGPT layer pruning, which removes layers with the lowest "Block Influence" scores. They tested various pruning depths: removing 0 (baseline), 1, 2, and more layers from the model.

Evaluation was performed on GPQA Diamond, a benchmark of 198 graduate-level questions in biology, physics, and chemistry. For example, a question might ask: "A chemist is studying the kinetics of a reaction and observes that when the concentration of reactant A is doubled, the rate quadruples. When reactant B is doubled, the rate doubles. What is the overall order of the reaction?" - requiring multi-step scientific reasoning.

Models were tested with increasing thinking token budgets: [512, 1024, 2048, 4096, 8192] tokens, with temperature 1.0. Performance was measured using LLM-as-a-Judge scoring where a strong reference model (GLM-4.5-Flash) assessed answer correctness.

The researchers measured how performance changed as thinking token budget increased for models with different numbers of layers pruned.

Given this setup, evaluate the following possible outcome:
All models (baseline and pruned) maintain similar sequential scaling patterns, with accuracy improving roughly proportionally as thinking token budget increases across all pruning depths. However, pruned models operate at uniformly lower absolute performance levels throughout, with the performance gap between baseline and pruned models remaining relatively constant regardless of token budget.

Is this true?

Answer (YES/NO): NO